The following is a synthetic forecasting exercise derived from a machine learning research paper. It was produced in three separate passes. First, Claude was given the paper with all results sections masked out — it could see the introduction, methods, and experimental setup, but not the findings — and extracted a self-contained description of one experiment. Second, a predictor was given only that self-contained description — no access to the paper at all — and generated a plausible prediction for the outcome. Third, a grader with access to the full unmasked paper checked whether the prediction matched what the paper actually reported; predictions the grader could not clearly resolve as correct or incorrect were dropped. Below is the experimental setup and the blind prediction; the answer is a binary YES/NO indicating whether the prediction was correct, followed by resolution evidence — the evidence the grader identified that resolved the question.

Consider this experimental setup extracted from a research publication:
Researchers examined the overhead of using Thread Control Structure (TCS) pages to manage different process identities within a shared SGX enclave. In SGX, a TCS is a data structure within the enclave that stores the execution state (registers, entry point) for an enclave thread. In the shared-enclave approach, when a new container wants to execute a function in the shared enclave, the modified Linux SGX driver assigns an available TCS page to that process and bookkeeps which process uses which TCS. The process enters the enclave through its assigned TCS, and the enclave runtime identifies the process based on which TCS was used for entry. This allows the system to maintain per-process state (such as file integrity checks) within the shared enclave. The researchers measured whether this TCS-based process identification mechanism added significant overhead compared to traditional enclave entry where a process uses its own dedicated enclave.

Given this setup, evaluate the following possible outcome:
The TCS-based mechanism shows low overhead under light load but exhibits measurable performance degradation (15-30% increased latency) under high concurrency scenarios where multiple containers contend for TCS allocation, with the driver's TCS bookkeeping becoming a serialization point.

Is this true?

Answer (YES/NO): NO